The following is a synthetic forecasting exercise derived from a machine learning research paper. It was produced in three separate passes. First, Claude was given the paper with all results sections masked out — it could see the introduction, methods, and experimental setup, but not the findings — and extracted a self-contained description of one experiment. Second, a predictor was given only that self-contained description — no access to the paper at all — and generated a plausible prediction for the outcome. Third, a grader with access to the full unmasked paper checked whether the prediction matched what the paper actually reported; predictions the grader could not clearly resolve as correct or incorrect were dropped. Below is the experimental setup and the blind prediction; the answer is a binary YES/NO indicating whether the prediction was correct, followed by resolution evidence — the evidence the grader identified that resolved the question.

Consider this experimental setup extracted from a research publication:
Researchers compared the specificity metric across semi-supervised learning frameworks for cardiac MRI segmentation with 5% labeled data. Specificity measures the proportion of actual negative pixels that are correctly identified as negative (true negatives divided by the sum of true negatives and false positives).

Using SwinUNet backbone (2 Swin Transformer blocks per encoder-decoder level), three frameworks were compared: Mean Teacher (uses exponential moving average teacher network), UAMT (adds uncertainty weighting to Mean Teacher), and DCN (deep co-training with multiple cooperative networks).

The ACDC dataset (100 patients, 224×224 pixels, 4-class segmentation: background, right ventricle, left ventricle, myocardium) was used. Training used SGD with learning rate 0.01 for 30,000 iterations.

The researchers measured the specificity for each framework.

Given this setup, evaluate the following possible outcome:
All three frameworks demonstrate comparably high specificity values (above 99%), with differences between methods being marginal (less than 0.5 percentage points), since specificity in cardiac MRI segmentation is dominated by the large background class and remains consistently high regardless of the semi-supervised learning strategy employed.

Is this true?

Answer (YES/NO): NO